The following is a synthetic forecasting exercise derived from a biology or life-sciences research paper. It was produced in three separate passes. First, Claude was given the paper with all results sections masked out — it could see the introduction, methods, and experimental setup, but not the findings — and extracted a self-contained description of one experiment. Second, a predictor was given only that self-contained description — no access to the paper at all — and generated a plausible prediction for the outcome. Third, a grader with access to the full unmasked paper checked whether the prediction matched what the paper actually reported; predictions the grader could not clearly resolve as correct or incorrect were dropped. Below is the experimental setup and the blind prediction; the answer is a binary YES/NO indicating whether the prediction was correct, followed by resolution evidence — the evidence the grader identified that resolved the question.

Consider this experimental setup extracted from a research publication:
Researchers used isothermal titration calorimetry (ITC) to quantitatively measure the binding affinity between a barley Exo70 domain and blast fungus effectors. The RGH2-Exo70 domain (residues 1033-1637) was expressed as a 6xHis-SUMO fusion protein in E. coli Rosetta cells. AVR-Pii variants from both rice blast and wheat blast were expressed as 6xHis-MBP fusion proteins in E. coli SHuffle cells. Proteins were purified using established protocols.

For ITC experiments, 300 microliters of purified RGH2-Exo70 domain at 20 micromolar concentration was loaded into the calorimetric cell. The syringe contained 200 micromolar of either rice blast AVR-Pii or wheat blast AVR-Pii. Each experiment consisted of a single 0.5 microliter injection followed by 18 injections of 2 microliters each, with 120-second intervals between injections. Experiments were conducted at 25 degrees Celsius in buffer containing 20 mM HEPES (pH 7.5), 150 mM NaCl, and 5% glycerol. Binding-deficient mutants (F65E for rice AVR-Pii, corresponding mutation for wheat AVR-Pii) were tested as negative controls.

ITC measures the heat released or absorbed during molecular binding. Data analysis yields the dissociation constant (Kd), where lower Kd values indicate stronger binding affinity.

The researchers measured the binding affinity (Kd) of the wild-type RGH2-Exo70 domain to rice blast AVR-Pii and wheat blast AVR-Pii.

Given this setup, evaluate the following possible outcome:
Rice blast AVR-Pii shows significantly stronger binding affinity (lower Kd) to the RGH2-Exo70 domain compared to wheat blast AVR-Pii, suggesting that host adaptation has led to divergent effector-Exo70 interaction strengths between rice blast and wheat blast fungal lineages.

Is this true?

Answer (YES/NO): NO